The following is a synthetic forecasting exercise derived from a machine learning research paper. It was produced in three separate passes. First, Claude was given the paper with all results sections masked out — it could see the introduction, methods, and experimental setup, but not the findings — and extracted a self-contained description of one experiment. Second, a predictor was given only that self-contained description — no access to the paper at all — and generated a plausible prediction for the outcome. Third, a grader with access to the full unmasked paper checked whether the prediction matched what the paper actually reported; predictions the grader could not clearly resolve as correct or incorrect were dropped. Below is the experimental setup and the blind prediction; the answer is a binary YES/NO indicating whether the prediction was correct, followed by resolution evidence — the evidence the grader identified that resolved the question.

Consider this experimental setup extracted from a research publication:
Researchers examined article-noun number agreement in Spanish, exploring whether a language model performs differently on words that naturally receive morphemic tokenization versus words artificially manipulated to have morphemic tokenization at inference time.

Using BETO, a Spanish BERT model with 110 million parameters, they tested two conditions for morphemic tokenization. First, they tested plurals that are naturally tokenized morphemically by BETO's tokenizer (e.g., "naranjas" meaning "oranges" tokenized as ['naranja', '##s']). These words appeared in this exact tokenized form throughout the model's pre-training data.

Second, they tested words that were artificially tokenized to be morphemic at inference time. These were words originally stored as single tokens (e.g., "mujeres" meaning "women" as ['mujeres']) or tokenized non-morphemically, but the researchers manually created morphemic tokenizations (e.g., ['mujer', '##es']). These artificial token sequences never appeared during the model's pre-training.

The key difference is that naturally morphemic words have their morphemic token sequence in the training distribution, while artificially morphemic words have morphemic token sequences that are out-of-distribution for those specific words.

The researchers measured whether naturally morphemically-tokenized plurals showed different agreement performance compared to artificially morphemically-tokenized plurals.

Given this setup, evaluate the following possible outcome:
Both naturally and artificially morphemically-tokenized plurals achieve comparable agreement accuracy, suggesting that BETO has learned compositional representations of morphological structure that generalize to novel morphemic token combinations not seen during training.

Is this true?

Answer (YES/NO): YES